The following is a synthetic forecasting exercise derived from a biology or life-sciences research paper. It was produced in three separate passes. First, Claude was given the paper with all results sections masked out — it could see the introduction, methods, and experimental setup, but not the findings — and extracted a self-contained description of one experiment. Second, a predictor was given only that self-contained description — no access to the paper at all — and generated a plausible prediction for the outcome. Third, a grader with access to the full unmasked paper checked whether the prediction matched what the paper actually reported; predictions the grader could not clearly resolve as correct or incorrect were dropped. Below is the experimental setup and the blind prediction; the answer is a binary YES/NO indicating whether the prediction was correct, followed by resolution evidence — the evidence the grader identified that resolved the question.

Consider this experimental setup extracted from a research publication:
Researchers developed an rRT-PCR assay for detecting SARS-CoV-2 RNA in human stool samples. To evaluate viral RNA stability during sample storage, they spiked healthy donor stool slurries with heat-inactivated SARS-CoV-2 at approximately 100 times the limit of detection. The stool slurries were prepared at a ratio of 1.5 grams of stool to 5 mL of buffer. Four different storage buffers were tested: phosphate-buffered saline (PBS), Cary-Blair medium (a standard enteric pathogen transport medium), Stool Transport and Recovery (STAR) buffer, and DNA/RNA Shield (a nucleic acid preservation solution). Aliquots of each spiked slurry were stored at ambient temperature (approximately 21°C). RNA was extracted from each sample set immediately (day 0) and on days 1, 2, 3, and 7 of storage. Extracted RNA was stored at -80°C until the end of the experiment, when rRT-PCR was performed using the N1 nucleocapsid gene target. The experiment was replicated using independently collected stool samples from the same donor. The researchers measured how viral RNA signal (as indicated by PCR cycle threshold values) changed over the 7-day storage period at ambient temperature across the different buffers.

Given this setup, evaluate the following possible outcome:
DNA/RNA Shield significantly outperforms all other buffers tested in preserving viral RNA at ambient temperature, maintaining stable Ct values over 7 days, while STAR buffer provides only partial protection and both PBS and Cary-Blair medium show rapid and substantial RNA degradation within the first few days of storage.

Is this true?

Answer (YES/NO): NO